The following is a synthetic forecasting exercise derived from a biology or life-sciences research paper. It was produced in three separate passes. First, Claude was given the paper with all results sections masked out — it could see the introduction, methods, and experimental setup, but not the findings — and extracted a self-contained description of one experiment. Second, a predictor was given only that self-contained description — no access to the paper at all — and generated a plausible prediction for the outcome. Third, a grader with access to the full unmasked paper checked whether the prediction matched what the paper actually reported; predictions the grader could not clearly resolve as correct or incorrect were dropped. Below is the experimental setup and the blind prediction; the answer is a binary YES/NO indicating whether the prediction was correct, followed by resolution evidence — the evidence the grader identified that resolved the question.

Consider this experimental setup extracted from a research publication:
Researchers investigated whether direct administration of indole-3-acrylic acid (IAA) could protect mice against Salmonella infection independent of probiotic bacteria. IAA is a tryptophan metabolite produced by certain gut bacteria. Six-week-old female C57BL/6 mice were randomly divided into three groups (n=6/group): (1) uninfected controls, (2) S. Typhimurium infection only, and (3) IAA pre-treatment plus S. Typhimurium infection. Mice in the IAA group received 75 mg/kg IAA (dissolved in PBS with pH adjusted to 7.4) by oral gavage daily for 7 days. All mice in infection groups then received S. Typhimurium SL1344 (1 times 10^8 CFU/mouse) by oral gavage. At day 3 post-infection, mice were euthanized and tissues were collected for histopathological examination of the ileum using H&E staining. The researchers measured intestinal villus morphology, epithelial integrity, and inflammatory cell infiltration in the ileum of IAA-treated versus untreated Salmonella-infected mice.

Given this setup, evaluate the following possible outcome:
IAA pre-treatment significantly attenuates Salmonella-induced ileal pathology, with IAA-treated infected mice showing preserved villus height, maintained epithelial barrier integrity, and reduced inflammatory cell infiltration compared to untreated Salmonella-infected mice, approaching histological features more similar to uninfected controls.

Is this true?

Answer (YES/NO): YES